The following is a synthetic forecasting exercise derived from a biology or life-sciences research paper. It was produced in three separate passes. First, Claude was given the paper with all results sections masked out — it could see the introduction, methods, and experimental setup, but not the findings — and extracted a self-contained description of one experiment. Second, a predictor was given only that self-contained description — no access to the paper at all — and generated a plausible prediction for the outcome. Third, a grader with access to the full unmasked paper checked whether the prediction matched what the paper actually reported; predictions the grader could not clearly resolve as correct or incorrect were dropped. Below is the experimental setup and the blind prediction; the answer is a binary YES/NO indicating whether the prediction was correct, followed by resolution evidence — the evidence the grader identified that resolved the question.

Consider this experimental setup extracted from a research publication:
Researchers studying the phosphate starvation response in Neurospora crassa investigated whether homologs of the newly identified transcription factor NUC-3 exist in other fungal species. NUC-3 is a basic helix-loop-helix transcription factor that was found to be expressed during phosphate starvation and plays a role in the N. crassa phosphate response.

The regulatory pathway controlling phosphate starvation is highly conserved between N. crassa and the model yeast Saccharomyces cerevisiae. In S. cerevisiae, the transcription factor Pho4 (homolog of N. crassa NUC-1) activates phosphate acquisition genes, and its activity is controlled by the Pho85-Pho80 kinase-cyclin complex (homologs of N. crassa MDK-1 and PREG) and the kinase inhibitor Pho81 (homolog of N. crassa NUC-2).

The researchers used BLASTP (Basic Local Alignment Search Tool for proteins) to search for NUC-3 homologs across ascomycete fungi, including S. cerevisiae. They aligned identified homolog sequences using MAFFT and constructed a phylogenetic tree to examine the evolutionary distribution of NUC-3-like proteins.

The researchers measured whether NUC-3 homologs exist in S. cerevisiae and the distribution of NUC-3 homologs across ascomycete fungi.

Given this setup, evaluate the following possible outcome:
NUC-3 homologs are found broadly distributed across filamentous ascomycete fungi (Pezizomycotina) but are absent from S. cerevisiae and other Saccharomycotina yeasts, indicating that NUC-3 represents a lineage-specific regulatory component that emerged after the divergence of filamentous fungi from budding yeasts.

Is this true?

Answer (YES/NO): YES